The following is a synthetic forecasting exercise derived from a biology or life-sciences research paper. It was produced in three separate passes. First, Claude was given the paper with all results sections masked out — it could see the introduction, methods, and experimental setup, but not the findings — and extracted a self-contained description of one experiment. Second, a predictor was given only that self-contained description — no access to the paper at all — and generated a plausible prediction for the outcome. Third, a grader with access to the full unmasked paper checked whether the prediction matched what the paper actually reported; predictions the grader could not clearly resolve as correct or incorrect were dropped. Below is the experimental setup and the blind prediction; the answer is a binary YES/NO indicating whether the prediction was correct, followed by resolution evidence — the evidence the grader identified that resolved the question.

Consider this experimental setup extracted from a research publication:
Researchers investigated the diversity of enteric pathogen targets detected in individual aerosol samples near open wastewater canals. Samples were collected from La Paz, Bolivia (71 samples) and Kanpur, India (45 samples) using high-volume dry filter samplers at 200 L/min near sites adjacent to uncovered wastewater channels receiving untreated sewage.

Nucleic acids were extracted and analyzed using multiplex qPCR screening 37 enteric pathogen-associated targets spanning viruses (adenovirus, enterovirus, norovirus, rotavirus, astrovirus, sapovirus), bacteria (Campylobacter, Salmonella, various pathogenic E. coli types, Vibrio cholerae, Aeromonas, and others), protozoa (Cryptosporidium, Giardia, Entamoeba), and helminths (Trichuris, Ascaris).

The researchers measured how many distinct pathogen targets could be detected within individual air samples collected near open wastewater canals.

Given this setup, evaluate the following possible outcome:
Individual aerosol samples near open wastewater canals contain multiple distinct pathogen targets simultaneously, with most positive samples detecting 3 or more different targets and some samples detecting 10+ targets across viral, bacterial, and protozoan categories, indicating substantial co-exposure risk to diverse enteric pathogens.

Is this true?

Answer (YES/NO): NO